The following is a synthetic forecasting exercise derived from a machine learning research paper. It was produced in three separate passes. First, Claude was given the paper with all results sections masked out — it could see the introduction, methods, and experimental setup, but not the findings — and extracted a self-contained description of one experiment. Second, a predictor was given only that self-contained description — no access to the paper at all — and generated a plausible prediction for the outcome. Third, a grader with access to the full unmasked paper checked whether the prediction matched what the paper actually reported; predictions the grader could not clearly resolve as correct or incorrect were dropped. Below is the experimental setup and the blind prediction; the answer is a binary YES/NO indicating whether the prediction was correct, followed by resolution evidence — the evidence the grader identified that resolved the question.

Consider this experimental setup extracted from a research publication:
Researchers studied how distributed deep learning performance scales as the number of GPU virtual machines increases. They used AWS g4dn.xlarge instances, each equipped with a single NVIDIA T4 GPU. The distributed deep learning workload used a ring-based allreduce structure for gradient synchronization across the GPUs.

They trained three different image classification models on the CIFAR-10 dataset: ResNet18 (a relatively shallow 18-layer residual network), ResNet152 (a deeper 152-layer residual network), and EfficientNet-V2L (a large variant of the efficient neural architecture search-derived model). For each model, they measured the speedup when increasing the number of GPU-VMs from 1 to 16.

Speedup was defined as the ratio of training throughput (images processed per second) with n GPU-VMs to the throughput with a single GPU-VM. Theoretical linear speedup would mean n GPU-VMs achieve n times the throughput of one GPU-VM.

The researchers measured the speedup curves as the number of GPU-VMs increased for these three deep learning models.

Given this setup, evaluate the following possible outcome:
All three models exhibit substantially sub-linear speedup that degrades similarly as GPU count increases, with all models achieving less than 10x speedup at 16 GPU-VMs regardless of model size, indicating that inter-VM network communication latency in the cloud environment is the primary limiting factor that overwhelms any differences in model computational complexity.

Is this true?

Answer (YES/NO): NO